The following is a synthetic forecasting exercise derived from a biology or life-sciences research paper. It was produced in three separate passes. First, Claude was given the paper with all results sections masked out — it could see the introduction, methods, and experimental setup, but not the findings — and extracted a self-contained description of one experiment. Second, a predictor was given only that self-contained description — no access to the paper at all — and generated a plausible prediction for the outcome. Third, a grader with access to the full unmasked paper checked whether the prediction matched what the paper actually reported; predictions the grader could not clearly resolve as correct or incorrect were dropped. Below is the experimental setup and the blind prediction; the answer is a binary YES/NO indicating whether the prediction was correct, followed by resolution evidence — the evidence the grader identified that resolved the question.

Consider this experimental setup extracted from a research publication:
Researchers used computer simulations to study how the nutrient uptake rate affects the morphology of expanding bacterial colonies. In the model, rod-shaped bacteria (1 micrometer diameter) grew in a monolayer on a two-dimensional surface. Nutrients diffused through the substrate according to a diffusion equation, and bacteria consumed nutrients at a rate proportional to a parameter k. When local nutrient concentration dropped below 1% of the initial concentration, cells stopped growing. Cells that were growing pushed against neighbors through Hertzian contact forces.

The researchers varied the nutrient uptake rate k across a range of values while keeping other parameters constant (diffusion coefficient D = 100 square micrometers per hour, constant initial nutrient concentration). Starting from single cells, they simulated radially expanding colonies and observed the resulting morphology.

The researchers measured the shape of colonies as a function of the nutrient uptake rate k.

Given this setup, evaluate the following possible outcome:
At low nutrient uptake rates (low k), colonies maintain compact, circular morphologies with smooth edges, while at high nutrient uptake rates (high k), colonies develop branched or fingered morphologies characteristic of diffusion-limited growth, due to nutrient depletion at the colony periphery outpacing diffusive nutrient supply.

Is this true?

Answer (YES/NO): YES